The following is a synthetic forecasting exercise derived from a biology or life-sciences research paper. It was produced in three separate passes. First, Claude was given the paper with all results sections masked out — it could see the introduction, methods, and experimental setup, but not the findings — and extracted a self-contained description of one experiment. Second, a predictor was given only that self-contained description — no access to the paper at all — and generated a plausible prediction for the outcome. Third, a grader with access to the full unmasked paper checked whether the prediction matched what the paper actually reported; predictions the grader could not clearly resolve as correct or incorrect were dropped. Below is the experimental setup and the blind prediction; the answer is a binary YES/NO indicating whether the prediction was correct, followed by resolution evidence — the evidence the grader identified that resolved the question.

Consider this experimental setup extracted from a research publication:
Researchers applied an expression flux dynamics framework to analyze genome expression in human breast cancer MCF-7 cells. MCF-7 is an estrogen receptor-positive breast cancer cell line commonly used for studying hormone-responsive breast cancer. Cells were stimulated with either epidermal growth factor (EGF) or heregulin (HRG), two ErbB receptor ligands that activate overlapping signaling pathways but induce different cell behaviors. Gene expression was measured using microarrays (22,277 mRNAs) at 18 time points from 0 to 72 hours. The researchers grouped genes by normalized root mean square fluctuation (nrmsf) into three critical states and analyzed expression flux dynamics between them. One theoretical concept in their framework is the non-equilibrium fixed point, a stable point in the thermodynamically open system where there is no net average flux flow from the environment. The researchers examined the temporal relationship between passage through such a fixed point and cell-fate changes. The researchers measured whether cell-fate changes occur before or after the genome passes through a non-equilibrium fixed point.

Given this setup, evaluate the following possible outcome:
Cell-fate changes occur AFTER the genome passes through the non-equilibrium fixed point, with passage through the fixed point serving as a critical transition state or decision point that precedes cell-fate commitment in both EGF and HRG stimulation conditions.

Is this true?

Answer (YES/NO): NO